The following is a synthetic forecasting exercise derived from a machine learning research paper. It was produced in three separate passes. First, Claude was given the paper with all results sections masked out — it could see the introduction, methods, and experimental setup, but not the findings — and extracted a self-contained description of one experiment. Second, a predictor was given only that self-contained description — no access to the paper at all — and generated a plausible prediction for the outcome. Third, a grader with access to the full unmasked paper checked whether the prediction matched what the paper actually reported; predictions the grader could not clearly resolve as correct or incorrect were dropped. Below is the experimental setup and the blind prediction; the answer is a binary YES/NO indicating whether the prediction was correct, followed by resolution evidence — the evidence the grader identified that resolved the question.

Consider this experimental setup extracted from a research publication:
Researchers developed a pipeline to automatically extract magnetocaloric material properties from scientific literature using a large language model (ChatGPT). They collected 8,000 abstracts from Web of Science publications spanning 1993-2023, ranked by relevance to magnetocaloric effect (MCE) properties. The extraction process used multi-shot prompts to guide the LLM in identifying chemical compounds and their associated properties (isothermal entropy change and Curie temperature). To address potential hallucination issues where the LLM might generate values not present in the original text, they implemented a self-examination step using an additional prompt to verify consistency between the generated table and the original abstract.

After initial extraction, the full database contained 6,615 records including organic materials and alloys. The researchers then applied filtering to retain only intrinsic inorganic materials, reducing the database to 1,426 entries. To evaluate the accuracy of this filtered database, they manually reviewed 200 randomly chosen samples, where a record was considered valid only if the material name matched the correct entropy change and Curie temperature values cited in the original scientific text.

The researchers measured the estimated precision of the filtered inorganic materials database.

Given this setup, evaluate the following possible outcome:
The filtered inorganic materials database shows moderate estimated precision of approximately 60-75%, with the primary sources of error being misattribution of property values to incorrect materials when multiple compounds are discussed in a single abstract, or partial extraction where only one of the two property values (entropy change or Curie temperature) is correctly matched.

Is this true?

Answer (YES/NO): NO